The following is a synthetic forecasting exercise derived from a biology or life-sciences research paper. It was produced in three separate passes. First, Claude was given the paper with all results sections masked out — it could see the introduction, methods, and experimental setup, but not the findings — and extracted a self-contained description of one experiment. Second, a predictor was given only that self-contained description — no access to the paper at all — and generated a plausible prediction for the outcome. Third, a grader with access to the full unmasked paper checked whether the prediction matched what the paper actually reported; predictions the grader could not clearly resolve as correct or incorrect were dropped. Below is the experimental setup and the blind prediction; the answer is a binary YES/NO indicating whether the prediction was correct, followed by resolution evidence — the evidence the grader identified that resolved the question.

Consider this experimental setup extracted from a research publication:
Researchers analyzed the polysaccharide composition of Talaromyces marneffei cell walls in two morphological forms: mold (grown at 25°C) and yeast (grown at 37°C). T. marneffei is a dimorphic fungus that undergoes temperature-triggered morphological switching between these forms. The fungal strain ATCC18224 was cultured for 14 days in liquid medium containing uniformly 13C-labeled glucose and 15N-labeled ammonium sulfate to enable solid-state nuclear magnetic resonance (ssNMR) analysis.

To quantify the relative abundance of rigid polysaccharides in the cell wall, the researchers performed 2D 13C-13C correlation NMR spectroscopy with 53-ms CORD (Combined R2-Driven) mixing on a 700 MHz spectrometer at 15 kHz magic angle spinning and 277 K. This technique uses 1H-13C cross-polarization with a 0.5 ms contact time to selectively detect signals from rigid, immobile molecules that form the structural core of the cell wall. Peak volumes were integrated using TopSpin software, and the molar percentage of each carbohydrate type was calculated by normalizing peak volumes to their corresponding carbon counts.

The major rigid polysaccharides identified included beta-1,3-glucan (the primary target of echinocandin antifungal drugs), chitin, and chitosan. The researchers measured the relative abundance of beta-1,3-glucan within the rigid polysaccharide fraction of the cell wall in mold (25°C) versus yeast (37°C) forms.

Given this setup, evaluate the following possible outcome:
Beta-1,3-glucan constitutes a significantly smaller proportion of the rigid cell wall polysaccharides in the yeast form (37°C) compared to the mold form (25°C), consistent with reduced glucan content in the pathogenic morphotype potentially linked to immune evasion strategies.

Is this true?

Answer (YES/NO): NO